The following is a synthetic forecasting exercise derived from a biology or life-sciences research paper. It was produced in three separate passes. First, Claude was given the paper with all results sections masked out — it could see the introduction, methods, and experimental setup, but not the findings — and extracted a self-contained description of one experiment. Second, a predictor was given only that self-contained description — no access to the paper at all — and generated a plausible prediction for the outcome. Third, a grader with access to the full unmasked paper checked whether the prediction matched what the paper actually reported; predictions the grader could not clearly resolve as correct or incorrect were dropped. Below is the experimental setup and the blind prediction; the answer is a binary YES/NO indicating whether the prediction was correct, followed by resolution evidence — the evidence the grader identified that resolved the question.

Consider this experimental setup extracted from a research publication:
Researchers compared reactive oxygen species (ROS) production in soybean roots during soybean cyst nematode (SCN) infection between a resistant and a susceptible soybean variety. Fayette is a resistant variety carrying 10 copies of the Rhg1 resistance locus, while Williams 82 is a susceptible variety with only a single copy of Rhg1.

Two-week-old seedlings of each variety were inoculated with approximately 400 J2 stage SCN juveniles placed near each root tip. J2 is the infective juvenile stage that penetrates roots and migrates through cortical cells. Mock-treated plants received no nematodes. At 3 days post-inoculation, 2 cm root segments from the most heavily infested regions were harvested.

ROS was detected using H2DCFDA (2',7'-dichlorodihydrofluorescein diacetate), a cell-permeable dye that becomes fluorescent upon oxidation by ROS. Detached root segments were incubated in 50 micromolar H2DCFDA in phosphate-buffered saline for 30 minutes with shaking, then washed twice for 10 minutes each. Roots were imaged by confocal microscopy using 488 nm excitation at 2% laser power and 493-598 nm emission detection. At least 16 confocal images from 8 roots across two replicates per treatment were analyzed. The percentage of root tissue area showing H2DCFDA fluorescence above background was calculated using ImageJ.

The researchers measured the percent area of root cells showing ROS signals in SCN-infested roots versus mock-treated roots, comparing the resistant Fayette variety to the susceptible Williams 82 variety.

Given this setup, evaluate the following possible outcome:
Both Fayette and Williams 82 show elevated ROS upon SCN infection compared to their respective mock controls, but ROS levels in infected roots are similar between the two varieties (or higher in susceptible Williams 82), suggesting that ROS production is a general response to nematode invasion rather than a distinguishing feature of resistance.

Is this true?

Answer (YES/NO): NO